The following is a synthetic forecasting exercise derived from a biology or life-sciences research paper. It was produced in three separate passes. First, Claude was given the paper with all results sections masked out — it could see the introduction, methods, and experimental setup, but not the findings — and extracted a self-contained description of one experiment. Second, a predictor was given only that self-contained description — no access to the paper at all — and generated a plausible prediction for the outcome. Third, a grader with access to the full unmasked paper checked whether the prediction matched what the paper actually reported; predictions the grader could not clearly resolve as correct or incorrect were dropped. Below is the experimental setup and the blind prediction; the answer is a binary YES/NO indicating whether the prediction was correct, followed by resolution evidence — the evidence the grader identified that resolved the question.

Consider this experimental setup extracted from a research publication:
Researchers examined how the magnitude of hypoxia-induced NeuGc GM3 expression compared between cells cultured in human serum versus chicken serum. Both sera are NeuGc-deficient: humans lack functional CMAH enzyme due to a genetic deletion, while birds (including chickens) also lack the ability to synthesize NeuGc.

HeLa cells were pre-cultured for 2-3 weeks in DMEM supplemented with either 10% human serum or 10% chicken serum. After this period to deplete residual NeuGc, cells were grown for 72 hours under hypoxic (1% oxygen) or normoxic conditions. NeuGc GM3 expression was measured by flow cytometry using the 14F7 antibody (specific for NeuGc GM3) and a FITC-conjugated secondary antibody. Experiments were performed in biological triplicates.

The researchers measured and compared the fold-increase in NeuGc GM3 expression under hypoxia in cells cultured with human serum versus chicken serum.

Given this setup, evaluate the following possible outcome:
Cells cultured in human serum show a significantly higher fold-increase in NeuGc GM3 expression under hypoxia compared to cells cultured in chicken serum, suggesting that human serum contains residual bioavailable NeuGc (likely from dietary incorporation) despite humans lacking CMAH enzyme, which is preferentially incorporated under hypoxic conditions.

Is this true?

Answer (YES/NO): NO